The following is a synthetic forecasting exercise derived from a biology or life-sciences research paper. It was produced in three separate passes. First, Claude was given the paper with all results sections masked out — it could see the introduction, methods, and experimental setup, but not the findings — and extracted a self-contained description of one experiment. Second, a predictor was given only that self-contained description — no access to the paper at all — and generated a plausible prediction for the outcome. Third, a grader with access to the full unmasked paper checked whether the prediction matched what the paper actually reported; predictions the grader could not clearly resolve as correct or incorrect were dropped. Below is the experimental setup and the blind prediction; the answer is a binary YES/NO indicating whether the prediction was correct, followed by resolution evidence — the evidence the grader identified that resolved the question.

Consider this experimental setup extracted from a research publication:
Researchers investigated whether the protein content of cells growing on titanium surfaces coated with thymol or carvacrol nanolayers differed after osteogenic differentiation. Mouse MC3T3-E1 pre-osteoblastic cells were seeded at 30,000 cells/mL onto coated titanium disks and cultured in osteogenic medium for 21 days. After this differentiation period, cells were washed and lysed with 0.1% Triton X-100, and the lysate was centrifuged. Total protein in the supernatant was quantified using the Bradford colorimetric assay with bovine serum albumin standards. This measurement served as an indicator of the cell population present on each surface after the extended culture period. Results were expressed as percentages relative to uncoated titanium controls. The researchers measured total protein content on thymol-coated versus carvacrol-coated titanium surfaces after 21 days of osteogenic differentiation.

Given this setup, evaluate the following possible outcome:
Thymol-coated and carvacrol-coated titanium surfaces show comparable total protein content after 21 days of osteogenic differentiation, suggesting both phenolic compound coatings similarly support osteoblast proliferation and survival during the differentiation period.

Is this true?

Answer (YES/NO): NO